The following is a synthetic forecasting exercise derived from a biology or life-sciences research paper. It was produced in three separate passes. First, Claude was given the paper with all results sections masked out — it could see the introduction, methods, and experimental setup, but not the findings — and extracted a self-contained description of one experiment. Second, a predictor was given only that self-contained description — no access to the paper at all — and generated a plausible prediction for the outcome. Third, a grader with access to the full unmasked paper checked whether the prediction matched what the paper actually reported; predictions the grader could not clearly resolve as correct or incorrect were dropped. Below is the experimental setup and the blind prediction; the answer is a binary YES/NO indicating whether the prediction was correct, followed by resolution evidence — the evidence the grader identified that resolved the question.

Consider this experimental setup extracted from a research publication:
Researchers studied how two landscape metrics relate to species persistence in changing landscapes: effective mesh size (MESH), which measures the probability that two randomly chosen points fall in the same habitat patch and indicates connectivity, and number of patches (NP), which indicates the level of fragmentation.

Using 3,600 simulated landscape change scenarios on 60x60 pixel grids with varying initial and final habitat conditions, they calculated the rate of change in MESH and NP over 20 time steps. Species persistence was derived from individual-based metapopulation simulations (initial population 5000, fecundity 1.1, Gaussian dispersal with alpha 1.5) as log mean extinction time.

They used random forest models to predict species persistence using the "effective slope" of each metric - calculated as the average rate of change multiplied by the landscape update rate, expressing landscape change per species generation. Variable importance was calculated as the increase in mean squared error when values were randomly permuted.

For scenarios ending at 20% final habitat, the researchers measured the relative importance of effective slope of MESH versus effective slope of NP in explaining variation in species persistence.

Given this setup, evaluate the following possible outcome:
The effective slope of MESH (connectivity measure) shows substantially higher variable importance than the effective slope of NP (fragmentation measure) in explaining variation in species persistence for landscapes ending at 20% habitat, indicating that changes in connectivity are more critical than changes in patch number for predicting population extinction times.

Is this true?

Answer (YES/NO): NO